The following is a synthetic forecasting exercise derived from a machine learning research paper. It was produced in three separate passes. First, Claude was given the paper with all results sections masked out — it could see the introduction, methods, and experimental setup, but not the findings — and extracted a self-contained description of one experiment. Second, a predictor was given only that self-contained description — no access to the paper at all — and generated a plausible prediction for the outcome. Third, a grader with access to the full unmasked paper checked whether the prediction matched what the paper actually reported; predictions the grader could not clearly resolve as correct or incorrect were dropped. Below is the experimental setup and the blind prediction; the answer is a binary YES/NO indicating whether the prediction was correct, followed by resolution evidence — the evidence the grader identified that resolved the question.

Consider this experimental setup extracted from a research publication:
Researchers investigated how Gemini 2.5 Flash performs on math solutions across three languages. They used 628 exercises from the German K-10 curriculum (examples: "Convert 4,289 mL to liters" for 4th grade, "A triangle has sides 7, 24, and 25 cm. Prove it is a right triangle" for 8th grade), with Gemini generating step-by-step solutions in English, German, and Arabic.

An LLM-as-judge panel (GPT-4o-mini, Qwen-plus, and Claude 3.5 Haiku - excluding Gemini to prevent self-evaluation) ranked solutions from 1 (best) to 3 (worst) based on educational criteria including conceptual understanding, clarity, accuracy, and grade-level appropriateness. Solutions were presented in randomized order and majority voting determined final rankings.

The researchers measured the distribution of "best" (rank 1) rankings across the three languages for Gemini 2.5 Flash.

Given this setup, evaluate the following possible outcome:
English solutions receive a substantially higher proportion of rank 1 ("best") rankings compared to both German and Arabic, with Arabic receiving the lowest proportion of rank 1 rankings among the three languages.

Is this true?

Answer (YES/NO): NO